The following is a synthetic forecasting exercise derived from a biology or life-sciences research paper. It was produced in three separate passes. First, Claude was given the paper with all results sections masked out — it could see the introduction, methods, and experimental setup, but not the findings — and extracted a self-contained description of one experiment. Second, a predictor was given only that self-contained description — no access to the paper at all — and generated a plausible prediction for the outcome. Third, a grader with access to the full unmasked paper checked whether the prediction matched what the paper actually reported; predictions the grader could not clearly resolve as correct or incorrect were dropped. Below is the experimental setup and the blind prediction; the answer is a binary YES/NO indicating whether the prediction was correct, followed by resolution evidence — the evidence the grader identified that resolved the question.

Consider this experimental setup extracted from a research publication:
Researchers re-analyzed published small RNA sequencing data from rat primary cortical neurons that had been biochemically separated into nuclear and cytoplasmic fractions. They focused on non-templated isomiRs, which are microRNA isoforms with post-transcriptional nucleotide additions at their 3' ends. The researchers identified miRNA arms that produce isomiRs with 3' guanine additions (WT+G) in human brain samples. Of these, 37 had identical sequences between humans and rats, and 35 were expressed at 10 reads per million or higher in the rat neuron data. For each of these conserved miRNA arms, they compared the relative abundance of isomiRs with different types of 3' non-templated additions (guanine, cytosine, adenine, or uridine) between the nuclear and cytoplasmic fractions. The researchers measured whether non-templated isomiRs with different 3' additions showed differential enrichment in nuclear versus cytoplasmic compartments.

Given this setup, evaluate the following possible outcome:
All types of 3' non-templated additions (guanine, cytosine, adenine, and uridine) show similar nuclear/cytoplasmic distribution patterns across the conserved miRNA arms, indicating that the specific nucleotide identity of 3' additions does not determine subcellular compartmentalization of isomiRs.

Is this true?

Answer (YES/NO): NO